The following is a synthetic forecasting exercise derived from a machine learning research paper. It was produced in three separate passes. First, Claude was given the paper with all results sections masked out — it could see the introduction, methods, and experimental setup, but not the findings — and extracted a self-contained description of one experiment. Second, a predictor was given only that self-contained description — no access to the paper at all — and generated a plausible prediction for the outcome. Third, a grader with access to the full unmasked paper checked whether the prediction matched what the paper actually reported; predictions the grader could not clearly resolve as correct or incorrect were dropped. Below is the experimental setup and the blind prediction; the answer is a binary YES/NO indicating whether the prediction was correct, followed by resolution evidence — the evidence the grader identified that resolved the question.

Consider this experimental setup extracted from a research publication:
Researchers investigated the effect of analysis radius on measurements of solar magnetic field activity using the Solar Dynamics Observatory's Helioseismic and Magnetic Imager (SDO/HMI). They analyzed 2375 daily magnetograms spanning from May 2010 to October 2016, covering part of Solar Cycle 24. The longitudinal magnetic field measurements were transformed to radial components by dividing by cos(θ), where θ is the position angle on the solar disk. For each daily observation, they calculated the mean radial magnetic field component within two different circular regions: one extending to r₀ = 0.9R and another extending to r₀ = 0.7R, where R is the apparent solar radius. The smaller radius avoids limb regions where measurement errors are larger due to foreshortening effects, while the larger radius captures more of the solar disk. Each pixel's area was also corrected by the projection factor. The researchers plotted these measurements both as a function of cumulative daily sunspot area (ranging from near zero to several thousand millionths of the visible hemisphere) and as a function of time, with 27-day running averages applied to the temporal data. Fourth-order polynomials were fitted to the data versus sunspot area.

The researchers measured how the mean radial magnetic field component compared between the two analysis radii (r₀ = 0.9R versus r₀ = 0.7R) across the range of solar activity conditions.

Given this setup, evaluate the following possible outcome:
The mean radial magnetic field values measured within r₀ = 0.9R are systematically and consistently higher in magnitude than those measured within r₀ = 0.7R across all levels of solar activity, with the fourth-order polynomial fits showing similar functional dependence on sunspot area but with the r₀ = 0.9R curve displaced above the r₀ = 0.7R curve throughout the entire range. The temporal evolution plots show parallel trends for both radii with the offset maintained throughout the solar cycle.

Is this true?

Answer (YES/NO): NO